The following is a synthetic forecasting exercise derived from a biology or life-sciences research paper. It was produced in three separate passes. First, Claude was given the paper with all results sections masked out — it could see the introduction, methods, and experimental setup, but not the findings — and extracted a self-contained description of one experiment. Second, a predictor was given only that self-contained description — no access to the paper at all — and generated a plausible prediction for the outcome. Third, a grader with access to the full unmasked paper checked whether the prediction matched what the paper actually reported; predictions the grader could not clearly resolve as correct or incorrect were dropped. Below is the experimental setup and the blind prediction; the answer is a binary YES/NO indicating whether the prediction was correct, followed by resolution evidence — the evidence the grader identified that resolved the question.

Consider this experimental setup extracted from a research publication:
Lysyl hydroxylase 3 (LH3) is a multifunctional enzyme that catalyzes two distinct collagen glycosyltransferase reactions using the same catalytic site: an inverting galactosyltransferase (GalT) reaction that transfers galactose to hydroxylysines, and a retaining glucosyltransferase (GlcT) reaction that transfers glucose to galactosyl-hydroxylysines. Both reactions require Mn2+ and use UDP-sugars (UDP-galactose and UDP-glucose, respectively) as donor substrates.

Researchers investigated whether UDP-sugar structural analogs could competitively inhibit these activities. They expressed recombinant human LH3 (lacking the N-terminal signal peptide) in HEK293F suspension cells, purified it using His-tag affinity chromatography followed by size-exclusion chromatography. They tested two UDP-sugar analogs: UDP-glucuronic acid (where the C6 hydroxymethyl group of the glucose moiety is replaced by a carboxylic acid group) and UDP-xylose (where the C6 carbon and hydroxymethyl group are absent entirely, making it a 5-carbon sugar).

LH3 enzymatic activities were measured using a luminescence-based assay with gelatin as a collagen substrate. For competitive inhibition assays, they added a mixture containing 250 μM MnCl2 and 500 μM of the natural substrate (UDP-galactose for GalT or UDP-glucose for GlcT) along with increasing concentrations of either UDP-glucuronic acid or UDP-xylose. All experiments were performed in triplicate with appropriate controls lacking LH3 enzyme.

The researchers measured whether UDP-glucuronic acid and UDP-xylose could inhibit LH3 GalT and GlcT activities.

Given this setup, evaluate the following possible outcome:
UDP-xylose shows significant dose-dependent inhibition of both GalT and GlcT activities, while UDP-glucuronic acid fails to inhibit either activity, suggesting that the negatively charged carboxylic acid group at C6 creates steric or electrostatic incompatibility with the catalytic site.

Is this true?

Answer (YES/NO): NO